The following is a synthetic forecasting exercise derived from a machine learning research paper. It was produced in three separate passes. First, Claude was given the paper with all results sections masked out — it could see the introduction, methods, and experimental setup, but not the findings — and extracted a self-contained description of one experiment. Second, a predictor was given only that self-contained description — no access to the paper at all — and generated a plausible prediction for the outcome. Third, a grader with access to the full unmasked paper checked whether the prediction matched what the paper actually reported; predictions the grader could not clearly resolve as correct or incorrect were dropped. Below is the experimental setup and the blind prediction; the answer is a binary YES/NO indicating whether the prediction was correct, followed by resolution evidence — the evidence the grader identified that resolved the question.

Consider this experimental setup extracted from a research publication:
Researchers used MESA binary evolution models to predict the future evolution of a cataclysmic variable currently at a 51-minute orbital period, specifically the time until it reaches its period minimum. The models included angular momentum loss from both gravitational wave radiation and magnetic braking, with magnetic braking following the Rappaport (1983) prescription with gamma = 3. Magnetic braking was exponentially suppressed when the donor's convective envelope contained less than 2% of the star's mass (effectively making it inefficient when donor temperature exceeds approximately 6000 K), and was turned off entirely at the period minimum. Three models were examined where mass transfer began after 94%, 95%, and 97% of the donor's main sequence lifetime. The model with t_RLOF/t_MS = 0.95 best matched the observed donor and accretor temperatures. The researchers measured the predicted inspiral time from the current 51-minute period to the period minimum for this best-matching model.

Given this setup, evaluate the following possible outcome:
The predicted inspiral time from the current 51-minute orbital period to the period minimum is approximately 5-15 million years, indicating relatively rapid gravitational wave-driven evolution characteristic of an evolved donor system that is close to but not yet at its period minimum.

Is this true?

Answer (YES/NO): NO